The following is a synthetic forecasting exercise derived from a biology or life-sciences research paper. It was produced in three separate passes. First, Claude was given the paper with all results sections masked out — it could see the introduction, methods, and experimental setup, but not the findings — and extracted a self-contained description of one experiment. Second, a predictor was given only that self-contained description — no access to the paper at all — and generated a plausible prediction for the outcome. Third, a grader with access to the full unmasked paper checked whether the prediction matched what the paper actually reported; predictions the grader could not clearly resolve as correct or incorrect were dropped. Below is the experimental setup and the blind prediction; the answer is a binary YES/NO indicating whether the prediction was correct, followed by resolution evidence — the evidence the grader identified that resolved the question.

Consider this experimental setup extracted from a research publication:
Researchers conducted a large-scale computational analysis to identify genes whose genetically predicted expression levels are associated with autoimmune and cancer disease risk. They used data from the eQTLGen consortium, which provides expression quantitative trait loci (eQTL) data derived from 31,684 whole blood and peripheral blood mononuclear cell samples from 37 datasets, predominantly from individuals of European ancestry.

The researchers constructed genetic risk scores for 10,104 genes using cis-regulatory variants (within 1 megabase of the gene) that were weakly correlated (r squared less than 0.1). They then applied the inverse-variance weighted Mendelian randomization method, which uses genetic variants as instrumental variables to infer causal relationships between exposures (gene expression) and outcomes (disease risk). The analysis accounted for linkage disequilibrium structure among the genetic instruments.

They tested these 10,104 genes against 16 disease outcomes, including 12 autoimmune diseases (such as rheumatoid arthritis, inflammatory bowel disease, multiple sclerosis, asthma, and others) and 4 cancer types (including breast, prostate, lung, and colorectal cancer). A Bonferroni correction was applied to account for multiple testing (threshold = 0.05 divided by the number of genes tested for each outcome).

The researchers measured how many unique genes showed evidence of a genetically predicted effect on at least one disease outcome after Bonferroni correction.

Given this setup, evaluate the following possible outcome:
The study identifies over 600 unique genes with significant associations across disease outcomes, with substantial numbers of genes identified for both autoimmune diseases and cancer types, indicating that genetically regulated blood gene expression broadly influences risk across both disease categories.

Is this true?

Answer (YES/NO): YES